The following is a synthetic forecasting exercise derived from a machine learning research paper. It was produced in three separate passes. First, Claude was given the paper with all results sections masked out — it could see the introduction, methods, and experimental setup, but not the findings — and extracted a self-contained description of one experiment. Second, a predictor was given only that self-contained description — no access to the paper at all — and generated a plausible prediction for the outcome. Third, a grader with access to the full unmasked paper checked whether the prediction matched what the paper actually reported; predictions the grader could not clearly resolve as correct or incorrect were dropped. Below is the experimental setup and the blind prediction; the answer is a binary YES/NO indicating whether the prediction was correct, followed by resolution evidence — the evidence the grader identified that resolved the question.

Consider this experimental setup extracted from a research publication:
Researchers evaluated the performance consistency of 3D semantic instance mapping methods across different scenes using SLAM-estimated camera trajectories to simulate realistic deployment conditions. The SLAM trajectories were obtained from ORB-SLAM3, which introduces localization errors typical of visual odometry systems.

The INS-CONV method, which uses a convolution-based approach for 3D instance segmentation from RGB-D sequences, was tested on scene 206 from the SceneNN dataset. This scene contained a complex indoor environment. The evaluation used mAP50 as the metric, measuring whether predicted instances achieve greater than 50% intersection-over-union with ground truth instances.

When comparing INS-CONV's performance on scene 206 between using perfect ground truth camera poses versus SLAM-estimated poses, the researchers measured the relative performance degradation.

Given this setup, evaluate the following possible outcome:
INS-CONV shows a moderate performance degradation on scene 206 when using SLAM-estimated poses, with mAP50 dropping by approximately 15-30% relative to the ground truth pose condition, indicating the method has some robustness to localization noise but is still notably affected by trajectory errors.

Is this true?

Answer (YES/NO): NO